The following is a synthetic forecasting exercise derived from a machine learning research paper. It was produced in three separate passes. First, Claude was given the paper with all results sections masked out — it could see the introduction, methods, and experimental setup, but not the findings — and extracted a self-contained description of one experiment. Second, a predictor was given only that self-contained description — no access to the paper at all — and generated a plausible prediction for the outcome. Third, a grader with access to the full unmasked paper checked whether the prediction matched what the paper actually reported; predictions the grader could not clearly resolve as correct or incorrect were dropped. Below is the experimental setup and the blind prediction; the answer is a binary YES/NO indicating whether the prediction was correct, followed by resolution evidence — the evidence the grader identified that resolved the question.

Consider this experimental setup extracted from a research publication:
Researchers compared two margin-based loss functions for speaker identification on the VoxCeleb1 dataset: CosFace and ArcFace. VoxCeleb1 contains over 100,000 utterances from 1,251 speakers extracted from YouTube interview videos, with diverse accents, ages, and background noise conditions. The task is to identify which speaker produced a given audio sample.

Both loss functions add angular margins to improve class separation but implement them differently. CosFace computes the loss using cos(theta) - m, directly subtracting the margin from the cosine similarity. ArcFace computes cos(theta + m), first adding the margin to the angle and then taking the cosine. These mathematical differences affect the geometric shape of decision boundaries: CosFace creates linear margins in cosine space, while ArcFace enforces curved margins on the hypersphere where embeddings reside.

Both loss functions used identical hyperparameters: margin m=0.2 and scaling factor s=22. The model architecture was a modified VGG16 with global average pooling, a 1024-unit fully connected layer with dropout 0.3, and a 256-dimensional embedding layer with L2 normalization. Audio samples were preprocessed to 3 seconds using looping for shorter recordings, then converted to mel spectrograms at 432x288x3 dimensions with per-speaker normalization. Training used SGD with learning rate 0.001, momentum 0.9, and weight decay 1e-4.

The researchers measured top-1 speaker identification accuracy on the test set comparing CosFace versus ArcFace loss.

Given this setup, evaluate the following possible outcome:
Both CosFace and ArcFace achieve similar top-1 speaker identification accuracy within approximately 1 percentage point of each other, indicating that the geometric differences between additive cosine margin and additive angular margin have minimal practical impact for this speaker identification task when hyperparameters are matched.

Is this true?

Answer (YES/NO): NO